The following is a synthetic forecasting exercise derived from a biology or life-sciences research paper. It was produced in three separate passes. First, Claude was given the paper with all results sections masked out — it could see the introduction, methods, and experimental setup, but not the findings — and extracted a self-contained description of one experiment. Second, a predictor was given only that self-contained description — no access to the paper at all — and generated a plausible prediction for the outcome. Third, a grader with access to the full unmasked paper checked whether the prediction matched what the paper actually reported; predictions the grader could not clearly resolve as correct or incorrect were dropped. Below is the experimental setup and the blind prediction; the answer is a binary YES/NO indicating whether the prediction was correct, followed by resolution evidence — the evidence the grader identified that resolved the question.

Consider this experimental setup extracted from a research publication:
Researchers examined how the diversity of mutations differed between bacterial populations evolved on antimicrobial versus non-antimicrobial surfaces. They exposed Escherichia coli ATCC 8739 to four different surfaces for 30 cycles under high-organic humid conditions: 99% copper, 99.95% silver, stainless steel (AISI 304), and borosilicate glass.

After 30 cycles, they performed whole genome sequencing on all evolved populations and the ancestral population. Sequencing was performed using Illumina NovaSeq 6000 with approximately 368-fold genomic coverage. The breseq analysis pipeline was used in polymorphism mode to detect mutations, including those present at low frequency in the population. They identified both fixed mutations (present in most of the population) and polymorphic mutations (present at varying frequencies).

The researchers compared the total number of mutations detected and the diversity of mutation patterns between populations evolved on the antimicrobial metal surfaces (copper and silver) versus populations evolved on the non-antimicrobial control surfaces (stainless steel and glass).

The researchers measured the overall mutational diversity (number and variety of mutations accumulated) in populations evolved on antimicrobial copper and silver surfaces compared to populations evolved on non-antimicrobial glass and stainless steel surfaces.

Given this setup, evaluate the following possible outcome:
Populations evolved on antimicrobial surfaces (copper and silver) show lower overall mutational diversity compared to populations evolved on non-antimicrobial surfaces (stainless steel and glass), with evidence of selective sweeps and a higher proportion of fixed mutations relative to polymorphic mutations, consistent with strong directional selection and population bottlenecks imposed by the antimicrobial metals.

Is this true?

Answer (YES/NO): NO